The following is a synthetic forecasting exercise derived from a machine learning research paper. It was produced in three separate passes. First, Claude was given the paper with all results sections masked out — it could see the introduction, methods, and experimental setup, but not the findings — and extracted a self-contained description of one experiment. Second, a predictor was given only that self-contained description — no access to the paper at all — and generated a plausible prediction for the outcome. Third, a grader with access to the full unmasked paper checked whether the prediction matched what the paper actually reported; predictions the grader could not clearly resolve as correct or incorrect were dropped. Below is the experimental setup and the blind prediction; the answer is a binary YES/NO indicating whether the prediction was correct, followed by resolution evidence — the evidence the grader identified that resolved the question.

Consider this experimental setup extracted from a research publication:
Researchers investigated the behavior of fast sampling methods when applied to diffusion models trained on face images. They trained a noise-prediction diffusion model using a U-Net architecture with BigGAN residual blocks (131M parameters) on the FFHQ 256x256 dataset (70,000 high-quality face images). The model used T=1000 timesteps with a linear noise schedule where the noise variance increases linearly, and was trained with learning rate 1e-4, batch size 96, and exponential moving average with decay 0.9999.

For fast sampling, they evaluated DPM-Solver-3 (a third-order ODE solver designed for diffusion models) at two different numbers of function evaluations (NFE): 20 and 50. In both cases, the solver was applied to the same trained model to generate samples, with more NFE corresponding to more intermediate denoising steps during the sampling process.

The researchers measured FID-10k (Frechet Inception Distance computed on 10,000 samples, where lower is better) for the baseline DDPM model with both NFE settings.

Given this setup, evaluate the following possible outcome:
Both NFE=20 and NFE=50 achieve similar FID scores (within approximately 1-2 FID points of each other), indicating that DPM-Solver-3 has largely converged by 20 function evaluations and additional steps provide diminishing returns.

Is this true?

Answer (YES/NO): NO